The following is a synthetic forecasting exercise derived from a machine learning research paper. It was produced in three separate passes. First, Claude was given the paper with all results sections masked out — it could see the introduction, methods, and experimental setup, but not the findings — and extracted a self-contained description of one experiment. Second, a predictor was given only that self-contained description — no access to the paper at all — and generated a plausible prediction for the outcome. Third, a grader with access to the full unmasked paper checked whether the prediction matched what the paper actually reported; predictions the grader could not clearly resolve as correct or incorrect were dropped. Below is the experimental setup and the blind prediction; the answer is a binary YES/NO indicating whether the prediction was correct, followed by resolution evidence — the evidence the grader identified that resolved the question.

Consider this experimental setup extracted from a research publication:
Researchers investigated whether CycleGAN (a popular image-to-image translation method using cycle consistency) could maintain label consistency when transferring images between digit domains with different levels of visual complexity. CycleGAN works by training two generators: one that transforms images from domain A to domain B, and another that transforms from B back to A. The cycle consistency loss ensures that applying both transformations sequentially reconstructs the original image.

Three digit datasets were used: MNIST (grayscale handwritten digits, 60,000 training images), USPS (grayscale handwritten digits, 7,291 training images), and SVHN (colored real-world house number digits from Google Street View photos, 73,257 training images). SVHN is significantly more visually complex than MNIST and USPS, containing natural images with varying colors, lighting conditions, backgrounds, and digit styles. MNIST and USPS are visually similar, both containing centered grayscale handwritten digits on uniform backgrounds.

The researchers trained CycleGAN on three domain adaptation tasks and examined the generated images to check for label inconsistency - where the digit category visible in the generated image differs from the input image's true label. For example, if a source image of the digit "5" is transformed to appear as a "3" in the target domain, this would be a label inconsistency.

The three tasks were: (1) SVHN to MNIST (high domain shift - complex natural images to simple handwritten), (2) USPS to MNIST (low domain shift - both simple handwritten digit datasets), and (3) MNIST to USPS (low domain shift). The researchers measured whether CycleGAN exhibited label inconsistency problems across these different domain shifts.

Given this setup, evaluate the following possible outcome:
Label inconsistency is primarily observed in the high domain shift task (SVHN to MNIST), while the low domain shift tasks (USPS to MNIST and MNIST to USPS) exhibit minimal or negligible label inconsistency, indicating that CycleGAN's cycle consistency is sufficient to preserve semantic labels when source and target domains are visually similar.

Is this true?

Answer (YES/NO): YES